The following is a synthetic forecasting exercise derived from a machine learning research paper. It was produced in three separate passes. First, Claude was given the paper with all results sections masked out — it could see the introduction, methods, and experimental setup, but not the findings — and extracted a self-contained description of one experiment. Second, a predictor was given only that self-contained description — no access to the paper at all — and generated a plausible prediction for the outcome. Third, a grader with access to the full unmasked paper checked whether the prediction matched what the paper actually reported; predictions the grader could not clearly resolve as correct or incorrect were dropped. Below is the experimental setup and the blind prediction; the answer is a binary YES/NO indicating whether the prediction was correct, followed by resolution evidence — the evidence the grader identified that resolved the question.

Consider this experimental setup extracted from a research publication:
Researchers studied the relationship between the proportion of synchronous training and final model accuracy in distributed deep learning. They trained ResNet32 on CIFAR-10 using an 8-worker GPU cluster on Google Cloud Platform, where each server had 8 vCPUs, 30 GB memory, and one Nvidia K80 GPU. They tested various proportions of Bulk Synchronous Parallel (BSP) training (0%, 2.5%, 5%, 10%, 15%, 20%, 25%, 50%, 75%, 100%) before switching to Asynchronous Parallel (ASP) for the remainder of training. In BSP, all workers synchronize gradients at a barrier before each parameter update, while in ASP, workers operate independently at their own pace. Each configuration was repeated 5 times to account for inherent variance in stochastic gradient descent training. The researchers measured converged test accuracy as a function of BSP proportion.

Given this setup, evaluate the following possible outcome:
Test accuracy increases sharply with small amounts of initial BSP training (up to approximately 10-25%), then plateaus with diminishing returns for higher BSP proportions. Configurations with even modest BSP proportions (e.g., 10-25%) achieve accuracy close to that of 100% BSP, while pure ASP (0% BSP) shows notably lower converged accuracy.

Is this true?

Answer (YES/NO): NO